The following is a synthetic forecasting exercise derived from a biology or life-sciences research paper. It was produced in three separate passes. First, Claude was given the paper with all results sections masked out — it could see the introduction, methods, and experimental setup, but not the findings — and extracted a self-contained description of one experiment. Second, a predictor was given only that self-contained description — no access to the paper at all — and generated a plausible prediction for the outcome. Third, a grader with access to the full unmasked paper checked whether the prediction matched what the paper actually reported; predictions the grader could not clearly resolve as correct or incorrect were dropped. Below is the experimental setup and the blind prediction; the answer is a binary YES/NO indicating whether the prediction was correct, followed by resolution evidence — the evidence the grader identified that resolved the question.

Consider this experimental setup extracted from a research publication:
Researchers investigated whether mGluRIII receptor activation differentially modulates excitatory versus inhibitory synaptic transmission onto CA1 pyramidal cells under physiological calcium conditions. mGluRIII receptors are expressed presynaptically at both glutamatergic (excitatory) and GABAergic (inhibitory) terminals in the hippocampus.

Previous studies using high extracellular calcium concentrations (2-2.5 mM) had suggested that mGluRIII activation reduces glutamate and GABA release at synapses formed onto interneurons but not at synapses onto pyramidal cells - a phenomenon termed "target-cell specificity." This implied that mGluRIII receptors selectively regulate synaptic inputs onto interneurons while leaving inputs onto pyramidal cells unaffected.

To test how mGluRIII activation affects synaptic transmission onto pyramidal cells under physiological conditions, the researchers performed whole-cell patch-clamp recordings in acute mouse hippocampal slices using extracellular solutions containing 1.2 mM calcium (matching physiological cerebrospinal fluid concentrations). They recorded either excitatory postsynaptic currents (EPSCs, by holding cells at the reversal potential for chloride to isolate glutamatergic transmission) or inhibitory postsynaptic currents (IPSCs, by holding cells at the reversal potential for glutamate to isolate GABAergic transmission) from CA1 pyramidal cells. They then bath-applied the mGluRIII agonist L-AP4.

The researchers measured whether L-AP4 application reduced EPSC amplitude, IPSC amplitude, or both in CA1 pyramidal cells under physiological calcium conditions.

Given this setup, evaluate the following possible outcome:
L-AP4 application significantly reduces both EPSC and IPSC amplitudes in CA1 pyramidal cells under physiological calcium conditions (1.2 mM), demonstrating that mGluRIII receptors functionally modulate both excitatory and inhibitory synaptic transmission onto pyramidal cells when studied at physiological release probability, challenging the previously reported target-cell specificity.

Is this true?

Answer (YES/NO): NO